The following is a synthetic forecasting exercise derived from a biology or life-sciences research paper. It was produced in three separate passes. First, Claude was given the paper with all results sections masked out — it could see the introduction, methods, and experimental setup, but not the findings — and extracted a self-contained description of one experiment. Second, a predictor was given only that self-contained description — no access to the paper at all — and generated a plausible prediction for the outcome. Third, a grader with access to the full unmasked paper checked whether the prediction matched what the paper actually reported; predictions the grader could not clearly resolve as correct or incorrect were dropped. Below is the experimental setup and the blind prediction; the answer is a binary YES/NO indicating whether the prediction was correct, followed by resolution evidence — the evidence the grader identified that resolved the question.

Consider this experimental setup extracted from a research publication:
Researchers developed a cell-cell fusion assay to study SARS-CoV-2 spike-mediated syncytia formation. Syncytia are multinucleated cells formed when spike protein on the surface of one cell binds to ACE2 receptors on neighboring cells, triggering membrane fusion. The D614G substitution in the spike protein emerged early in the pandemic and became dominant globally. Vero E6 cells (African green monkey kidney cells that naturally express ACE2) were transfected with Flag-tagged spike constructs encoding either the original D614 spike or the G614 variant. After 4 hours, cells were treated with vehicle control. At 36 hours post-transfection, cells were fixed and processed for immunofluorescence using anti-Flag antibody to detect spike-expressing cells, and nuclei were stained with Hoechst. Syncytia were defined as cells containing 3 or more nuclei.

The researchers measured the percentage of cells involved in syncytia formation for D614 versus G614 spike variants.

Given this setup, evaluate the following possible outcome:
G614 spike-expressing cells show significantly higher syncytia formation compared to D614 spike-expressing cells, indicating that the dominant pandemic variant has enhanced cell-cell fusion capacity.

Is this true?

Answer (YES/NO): YES